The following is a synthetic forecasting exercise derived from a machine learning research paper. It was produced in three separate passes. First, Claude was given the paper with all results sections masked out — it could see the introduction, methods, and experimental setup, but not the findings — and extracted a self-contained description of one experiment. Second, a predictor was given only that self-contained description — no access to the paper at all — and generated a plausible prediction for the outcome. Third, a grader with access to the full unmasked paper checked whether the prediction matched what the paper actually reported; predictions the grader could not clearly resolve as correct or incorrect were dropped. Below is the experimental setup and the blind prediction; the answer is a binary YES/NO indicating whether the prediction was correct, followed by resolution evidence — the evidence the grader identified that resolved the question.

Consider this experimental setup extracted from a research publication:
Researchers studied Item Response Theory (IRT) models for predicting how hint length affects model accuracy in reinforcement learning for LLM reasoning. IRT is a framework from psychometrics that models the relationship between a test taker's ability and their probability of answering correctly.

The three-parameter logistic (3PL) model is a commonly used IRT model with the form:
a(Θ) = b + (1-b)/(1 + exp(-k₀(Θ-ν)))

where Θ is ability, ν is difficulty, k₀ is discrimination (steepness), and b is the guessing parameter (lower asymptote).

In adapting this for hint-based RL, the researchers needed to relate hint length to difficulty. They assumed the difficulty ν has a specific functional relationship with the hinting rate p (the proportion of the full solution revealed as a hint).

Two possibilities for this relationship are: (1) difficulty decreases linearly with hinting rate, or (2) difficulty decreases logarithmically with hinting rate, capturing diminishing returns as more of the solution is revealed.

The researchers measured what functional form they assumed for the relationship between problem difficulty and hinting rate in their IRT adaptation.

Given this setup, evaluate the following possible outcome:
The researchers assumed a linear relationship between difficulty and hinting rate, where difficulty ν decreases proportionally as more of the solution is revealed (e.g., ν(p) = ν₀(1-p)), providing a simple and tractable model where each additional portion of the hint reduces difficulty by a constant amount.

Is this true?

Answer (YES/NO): YES